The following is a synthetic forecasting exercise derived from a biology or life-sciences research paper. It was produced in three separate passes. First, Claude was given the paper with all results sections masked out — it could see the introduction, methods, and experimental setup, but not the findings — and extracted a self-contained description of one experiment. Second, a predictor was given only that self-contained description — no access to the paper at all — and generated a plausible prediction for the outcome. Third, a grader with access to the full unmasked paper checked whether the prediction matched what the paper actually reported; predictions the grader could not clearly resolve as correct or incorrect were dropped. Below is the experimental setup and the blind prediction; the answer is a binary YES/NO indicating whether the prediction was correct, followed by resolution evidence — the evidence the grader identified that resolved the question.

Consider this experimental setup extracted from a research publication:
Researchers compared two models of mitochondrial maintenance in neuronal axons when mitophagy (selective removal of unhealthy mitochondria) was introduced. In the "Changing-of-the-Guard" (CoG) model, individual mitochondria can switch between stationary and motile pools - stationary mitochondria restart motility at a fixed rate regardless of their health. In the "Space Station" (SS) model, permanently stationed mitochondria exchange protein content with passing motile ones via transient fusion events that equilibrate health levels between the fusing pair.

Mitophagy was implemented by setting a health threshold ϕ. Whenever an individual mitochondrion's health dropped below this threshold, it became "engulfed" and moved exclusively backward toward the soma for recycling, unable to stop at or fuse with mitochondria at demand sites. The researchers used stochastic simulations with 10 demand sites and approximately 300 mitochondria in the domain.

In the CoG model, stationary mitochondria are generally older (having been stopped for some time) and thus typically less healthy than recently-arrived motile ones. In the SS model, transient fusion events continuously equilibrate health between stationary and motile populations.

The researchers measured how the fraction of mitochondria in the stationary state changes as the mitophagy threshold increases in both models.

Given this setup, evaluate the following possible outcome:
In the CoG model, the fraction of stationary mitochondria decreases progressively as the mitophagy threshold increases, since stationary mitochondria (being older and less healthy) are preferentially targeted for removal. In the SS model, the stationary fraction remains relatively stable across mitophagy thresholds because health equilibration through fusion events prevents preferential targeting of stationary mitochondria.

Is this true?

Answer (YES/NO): YES